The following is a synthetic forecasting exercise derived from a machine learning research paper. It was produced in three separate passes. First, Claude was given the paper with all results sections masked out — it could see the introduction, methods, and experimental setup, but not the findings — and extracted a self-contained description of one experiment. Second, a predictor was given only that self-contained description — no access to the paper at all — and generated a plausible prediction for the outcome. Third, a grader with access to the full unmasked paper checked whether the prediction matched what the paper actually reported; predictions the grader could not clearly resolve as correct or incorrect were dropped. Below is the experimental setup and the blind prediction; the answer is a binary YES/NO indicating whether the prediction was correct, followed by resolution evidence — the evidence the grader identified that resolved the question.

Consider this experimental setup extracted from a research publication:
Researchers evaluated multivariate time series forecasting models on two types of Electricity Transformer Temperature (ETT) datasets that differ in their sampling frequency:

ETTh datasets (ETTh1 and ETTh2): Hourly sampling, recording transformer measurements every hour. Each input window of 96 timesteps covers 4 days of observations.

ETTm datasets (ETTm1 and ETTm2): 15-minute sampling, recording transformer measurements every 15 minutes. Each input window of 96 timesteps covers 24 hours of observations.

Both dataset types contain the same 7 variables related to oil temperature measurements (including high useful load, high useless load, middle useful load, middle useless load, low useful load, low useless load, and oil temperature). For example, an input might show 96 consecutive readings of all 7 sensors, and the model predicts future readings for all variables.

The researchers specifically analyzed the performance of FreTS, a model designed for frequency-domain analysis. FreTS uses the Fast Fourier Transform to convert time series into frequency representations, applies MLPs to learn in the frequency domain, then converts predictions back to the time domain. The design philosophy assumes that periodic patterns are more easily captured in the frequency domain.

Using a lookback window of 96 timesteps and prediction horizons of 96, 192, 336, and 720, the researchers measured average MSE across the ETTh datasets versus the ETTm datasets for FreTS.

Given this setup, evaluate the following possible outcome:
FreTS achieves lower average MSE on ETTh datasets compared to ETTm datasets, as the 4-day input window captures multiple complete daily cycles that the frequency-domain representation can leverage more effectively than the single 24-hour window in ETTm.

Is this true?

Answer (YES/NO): NO